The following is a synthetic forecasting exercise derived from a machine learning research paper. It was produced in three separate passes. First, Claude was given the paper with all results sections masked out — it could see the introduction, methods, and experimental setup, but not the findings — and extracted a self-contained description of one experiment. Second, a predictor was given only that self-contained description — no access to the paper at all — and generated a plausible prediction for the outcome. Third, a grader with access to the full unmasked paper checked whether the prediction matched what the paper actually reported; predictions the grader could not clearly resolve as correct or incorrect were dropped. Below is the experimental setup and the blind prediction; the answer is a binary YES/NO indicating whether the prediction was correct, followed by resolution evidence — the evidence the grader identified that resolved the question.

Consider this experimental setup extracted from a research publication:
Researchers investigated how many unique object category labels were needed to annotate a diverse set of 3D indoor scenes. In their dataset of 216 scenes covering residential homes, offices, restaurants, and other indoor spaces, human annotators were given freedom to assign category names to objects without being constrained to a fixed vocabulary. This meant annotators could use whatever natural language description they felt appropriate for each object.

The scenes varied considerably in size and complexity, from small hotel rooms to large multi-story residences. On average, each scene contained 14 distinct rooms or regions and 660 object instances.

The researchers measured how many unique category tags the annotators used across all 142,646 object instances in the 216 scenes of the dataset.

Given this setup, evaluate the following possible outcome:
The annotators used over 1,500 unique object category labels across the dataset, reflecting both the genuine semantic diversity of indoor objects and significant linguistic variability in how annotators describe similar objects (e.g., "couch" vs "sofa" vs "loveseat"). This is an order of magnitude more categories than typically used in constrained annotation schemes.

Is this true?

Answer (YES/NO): YES